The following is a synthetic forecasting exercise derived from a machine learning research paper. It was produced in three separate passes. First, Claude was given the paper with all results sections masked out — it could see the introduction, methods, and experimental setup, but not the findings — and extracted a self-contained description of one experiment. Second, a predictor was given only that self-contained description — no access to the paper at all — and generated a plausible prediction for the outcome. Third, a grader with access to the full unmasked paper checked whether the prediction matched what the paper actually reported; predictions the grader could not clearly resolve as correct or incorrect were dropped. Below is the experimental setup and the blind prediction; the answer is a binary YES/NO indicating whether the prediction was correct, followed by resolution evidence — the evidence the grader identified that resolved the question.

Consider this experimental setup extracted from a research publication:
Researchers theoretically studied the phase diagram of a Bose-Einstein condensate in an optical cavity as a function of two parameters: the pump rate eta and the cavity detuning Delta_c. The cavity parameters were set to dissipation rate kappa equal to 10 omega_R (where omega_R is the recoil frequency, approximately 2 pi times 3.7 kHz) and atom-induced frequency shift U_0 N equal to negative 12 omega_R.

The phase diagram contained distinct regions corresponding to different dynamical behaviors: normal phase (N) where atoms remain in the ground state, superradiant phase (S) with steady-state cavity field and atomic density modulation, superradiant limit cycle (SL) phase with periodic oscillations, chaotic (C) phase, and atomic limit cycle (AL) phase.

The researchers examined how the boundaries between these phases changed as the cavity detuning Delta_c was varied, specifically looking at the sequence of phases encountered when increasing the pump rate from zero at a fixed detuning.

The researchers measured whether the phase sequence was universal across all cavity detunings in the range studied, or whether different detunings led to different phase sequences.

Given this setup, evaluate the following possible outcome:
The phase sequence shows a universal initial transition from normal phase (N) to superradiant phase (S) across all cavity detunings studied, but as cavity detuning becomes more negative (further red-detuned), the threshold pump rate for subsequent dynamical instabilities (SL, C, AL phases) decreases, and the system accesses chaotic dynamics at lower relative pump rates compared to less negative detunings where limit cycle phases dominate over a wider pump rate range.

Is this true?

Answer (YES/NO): NO